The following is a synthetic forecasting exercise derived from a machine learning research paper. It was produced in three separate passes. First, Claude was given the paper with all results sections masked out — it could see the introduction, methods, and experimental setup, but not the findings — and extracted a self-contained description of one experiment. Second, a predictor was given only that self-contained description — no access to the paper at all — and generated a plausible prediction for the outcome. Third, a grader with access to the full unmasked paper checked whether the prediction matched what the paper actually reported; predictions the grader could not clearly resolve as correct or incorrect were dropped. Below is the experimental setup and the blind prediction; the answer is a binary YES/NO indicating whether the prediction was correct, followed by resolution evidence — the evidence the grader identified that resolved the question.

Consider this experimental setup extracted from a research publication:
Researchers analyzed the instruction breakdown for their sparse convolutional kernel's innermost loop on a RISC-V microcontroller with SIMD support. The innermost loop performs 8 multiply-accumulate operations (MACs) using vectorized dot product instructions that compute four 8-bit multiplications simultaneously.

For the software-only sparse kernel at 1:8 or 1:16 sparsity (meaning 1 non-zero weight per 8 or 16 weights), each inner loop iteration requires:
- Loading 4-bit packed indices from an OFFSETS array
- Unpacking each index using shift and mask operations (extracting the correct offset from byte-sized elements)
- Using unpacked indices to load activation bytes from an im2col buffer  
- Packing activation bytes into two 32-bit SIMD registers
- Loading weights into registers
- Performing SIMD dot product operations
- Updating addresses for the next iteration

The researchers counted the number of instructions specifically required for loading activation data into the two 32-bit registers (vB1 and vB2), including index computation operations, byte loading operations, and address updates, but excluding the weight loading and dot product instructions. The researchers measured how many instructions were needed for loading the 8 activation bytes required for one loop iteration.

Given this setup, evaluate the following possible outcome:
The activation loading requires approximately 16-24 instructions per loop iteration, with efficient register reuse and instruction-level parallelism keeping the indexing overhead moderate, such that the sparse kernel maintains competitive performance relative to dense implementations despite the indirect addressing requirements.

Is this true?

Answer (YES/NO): NO